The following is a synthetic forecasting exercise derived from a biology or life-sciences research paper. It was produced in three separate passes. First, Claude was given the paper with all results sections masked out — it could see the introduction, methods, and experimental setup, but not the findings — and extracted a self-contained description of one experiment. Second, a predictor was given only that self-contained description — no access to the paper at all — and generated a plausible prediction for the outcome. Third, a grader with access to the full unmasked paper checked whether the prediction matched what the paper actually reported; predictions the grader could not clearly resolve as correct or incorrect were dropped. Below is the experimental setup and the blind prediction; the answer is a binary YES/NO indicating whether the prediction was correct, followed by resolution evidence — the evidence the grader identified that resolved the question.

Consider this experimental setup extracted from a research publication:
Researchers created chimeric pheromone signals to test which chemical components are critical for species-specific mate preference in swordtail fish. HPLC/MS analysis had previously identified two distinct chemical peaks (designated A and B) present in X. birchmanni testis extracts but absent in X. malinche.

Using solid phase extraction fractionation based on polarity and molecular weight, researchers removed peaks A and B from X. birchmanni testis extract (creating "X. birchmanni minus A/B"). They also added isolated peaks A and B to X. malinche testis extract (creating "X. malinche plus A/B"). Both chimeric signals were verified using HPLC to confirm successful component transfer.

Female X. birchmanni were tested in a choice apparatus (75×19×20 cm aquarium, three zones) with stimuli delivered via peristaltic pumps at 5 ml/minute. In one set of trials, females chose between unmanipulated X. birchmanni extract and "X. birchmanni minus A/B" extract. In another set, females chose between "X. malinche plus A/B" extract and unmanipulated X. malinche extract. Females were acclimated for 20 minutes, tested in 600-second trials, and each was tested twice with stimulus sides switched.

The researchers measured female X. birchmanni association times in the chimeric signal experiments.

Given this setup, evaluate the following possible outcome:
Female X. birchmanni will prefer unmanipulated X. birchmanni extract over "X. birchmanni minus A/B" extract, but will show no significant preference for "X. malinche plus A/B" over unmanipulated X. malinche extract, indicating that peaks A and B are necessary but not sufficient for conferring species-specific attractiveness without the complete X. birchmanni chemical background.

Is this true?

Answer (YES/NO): NO